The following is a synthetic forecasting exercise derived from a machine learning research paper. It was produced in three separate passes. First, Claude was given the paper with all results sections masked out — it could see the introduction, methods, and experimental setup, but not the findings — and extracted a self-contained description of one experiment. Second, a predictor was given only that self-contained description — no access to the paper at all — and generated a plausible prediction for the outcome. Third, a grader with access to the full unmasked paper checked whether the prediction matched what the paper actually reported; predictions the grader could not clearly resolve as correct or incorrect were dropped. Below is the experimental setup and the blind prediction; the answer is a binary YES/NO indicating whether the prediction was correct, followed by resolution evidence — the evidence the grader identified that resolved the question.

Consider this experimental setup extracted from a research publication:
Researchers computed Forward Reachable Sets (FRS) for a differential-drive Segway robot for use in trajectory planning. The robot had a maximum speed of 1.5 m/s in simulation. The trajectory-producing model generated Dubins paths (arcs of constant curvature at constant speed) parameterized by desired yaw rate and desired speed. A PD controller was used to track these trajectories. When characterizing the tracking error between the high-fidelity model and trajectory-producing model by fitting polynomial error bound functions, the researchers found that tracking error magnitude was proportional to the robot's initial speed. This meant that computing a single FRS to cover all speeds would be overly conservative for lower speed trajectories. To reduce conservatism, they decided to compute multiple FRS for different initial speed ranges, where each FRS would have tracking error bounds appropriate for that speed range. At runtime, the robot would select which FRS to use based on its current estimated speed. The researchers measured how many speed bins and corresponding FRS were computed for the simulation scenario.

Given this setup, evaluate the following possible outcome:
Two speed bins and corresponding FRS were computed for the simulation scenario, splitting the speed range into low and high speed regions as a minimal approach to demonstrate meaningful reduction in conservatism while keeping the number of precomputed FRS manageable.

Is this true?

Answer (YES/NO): NO